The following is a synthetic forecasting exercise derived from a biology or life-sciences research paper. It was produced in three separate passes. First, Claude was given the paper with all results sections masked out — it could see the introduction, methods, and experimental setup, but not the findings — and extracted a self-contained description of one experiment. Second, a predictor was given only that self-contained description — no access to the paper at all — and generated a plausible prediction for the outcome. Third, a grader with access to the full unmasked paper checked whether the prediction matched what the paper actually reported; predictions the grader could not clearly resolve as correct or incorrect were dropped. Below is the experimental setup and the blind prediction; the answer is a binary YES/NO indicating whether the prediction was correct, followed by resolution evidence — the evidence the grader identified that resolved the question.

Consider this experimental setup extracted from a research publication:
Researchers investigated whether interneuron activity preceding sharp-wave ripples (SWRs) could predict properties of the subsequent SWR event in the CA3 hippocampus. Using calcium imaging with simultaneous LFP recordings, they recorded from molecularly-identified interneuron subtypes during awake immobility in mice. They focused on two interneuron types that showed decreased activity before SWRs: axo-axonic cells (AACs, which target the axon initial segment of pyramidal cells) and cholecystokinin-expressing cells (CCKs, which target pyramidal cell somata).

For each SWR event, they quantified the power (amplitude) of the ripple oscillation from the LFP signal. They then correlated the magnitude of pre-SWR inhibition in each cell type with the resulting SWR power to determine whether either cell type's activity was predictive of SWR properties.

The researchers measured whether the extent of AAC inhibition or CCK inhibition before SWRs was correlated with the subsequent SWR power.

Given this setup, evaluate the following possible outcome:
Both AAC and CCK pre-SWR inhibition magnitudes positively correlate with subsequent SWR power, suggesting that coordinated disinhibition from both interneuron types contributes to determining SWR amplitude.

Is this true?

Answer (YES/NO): NO